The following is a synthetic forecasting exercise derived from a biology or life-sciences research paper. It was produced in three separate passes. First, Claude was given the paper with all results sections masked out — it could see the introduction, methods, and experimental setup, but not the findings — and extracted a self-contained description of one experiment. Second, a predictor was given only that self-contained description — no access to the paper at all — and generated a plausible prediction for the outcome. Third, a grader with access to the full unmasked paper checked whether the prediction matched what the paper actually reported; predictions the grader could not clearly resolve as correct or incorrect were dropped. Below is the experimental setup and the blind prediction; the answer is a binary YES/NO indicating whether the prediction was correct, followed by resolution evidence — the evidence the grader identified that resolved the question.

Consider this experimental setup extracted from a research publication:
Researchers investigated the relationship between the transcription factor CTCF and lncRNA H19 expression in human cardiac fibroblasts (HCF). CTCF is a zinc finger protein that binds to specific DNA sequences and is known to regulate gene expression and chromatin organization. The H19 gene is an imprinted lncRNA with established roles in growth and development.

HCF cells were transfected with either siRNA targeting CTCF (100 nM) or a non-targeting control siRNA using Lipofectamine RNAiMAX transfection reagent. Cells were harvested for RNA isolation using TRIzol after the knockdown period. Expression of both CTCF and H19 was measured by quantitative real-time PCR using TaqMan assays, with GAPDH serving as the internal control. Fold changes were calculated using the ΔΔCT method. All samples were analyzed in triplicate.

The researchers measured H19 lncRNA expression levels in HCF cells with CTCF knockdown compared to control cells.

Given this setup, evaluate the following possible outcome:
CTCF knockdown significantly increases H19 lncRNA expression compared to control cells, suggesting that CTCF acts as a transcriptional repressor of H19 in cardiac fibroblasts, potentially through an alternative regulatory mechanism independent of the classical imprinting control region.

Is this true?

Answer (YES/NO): NO